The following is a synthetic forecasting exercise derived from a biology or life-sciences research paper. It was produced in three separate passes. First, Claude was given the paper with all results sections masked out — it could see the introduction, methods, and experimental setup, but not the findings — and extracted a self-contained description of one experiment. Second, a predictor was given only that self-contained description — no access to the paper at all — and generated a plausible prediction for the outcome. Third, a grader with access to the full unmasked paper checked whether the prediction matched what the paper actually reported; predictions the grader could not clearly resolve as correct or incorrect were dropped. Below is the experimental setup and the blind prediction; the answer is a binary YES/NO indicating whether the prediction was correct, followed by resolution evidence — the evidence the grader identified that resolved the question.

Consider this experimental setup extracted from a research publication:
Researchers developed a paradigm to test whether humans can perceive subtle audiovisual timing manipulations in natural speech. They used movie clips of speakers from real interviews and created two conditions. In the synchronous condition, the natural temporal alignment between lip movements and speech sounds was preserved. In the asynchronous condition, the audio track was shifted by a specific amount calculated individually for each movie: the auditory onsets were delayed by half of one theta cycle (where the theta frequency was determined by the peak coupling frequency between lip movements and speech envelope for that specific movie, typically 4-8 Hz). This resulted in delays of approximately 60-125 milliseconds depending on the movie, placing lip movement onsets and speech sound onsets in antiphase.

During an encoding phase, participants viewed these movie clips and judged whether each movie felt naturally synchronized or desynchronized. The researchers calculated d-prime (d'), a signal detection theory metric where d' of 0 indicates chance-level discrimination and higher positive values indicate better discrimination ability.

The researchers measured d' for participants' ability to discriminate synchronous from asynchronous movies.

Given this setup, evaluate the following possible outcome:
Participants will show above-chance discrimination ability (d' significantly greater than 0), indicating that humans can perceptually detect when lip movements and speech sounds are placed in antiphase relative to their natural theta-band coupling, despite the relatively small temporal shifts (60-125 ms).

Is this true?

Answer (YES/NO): YES